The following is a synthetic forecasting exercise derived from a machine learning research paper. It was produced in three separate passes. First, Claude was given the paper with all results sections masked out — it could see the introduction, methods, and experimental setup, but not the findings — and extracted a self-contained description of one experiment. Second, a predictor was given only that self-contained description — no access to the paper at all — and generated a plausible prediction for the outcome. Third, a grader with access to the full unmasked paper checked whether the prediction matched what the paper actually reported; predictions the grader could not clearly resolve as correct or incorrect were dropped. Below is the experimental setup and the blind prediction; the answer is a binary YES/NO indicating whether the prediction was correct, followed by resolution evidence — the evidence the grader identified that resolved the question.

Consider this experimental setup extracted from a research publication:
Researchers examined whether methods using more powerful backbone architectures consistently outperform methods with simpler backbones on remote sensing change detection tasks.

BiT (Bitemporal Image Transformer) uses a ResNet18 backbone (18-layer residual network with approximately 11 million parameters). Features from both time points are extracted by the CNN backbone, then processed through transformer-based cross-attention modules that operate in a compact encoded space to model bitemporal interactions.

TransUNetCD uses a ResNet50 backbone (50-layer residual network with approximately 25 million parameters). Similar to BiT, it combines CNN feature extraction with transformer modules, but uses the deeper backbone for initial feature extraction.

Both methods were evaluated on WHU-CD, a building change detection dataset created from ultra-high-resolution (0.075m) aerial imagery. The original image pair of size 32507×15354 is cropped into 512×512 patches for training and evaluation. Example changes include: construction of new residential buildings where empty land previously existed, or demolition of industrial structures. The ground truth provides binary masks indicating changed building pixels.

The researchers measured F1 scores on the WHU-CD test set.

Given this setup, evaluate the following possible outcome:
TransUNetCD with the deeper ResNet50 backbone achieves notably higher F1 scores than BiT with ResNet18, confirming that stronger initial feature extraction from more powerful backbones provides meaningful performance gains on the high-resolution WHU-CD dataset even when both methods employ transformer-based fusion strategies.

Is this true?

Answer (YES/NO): YES